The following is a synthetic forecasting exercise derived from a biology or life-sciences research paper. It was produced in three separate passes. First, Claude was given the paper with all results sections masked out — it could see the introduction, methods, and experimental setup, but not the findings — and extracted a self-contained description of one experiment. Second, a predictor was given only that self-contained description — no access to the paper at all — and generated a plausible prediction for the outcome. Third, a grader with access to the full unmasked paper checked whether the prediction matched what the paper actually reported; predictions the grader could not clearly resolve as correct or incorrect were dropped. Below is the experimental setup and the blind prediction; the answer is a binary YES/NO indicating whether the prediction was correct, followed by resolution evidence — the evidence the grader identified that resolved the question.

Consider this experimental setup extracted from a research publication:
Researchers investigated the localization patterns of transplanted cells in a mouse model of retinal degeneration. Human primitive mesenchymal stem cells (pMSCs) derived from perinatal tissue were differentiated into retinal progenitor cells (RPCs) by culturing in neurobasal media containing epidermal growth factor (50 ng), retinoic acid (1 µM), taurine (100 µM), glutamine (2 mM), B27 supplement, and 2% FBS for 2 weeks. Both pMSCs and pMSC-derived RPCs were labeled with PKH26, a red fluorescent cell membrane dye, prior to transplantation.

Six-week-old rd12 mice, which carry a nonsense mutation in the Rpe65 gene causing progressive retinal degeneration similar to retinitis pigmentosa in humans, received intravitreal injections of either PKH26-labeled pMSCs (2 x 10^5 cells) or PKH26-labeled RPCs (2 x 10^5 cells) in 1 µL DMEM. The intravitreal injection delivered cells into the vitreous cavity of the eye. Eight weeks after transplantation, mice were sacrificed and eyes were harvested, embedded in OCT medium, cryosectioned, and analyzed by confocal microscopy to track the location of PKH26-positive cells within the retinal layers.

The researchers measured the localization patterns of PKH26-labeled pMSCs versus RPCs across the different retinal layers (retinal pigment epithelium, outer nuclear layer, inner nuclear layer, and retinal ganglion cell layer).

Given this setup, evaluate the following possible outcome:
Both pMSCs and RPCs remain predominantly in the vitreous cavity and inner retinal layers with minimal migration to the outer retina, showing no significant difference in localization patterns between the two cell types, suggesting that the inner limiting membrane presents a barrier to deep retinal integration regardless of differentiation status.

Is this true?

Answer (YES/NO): NO